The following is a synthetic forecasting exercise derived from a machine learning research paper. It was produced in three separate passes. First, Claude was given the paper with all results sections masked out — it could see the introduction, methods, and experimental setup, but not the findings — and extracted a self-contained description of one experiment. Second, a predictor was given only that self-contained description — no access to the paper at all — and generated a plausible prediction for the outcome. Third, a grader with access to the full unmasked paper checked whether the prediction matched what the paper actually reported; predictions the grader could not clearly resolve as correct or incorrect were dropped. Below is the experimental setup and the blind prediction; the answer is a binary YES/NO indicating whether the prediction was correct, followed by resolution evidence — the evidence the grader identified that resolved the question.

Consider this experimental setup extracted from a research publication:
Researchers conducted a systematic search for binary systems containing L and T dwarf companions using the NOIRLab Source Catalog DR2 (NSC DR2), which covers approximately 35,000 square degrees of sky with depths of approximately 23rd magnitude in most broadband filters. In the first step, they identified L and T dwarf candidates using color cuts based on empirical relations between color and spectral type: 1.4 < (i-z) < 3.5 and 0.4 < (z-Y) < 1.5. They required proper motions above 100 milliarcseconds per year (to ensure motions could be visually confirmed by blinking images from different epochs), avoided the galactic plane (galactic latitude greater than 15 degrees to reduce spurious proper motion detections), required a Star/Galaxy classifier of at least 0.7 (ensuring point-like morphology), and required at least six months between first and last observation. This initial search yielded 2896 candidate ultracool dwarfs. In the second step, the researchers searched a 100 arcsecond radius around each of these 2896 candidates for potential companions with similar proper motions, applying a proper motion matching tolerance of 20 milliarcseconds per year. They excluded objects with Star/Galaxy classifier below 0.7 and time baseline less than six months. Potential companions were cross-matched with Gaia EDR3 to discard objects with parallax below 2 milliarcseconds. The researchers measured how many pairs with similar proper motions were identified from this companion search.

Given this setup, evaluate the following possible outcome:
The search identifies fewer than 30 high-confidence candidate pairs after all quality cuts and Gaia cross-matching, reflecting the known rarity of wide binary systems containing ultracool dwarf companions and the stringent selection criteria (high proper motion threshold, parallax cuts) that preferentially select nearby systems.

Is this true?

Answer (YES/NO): YES